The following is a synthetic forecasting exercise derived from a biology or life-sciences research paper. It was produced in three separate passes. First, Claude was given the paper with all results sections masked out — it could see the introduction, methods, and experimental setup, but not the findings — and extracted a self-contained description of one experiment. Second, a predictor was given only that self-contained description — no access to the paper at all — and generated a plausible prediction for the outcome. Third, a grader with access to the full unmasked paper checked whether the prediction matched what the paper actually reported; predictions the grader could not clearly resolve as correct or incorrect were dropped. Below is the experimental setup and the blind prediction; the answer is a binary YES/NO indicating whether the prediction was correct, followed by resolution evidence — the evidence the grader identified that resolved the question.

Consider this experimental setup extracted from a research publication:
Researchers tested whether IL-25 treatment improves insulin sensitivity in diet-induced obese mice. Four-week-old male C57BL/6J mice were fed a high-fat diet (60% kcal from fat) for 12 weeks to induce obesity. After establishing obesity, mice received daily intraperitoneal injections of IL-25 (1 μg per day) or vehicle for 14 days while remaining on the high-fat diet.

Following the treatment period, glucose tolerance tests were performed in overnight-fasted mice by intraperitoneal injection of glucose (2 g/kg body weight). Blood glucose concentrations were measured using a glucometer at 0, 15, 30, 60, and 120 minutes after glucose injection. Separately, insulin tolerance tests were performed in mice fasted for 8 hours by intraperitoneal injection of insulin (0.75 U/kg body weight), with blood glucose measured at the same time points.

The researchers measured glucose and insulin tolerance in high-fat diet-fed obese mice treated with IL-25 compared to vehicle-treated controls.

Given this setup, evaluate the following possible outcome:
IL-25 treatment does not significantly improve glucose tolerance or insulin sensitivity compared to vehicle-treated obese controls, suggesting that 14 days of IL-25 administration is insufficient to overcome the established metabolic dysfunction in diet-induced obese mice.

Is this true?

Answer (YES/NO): NO